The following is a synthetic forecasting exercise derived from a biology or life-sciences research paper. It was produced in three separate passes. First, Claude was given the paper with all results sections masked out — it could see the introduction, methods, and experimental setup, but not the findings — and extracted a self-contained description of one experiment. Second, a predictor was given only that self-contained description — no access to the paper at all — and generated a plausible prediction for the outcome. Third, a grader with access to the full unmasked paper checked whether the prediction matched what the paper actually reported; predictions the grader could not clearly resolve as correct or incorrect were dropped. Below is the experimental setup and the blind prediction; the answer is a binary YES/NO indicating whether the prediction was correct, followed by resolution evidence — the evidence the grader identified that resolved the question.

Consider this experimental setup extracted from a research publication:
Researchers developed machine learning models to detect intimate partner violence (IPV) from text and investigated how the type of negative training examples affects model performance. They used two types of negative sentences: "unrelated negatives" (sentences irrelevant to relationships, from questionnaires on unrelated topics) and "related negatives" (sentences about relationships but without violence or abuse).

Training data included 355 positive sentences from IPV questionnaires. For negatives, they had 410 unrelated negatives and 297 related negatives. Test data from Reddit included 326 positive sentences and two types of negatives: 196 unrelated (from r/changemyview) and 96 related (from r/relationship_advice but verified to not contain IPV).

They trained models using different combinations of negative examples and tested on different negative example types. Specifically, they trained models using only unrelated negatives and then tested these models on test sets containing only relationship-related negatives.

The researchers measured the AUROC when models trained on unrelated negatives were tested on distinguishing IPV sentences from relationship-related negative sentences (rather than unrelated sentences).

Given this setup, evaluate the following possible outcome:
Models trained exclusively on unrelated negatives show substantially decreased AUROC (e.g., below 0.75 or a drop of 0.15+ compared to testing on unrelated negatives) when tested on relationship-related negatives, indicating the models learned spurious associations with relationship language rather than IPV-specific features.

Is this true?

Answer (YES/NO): NO